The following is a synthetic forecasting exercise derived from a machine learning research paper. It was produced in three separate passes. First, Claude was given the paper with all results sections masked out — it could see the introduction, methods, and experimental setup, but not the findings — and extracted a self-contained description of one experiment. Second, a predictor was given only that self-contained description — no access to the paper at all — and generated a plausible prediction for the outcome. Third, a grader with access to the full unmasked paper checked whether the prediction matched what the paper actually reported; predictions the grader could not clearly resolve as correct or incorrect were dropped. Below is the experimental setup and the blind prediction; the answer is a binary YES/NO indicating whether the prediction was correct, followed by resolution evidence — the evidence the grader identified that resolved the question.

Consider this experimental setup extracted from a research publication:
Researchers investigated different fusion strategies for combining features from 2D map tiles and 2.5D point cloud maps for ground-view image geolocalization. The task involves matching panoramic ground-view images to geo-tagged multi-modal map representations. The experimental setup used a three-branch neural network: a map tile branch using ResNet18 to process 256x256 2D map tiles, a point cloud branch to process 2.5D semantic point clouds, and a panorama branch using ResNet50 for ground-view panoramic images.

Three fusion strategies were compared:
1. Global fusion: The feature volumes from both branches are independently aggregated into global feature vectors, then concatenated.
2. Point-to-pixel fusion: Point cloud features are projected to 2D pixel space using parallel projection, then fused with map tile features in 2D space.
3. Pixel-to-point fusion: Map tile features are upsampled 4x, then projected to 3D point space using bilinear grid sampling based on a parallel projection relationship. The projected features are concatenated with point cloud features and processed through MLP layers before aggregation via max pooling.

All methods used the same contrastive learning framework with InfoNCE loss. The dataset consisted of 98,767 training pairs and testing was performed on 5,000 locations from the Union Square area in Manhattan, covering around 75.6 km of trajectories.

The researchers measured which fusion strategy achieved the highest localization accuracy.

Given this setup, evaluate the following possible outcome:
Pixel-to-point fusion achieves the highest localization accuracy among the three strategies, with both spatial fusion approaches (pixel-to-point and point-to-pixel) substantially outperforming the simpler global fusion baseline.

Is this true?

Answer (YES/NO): YES